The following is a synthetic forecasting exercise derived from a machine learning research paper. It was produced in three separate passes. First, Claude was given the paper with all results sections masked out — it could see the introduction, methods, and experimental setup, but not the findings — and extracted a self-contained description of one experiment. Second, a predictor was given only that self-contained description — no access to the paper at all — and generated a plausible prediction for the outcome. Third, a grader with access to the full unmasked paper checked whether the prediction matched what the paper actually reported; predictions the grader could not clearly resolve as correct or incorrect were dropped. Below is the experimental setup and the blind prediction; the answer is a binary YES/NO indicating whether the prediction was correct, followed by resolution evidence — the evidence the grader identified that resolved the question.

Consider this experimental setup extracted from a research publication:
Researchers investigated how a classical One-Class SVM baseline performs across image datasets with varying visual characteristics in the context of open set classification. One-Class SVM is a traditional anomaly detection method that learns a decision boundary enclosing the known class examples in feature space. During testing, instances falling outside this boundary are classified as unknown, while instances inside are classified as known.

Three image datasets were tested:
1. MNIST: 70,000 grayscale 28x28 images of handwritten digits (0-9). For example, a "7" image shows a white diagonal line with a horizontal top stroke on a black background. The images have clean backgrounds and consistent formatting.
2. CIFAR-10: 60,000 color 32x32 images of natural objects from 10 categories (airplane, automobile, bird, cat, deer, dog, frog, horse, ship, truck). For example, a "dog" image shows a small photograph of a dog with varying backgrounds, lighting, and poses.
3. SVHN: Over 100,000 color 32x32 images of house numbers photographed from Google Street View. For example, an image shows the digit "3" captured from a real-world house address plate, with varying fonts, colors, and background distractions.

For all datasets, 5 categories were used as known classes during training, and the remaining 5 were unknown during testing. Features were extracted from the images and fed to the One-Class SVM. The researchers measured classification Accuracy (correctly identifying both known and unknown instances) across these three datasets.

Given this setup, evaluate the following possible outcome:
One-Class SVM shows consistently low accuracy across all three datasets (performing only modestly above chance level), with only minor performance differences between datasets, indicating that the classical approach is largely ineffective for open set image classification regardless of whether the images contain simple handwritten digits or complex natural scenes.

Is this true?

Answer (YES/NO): NO